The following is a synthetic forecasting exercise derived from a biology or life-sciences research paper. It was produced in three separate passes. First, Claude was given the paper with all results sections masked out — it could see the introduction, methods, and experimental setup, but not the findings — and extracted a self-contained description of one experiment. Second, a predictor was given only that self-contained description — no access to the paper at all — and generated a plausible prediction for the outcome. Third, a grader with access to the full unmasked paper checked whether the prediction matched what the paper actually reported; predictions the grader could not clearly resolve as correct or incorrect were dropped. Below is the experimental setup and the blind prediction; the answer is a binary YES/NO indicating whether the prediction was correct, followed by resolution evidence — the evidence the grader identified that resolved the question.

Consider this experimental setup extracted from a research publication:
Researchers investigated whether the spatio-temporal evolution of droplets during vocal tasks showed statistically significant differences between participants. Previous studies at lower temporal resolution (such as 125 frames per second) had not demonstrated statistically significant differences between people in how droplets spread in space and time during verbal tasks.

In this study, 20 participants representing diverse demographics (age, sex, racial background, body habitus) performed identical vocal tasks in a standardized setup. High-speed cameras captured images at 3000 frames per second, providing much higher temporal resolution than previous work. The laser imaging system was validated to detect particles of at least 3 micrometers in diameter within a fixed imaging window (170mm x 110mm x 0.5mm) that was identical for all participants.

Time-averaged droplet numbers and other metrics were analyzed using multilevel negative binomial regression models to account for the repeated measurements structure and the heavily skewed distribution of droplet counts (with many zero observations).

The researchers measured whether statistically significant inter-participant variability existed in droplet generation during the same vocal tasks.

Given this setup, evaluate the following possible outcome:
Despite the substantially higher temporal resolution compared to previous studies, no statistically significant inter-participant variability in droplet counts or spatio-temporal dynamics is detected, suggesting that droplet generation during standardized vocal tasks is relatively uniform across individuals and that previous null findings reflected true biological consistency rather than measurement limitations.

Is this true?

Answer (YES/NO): NO